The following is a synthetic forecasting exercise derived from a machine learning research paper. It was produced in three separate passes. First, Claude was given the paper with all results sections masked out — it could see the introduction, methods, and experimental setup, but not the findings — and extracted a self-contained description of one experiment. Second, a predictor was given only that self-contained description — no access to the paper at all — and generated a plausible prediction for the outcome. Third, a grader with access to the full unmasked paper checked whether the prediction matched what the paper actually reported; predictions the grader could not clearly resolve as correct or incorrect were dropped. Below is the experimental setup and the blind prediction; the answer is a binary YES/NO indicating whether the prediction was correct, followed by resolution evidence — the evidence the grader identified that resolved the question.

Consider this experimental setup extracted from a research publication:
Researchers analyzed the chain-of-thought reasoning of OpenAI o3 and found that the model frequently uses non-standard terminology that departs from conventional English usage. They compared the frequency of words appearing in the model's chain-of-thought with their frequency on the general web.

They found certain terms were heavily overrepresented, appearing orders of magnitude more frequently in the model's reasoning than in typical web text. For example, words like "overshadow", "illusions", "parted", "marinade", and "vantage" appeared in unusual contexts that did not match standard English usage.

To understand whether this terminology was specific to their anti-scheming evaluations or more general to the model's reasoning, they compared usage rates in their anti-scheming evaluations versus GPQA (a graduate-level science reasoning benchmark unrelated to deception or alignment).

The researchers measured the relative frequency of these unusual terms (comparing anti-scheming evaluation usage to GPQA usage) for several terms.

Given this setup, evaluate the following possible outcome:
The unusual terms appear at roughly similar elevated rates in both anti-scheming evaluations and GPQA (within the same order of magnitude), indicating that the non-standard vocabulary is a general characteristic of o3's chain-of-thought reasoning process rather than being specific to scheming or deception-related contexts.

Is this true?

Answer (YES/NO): NO